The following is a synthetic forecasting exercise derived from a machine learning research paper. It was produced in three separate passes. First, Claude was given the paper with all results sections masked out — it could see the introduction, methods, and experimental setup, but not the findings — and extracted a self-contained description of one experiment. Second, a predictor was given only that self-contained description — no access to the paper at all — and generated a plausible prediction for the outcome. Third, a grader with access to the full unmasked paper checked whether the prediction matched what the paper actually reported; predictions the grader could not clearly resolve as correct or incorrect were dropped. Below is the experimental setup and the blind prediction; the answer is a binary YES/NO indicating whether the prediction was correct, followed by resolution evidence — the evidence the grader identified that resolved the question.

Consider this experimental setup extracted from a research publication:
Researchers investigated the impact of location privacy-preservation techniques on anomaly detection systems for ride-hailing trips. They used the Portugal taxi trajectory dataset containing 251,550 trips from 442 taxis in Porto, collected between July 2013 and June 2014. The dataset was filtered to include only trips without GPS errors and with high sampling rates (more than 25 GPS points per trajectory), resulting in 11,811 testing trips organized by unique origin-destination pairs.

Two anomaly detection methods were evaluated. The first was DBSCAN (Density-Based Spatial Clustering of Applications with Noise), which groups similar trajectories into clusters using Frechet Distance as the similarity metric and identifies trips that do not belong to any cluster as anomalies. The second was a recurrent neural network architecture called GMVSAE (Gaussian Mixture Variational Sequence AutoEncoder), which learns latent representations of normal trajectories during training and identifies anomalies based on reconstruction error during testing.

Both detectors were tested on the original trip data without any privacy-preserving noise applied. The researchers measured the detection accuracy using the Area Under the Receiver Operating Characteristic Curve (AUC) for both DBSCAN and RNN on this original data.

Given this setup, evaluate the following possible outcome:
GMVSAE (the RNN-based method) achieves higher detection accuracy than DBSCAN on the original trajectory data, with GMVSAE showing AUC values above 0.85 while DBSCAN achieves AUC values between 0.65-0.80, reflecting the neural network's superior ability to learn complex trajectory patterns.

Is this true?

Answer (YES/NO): NO